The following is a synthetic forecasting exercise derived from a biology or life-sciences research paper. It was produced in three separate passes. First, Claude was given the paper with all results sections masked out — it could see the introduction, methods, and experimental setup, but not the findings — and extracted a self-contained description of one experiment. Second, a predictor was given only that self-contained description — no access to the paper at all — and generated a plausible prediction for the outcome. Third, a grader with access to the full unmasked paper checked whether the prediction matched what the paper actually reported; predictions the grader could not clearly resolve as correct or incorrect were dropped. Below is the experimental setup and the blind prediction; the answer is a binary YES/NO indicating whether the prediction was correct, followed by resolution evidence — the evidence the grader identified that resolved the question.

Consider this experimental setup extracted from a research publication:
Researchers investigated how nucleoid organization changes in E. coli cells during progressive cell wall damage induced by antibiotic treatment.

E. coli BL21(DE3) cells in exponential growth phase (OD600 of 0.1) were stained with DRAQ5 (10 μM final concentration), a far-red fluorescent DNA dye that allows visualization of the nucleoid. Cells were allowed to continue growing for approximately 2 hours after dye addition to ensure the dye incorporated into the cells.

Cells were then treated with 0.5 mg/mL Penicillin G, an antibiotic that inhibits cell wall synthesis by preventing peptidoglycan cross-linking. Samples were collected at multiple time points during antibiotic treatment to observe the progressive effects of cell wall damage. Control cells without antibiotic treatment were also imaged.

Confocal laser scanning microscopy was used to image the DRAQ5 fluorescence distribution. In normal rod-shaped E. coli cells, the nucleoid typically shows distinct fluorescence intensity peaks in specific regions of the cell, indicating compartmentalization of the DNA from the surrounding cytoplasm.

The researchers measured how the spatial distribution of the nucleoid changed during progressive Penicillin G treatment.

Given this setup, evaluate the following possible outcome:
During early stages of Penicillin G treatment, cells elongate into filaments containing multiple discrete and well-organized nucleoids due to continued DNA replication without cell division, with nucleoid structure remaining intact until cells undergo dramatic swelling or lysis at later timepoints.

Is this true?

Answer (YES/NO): NO